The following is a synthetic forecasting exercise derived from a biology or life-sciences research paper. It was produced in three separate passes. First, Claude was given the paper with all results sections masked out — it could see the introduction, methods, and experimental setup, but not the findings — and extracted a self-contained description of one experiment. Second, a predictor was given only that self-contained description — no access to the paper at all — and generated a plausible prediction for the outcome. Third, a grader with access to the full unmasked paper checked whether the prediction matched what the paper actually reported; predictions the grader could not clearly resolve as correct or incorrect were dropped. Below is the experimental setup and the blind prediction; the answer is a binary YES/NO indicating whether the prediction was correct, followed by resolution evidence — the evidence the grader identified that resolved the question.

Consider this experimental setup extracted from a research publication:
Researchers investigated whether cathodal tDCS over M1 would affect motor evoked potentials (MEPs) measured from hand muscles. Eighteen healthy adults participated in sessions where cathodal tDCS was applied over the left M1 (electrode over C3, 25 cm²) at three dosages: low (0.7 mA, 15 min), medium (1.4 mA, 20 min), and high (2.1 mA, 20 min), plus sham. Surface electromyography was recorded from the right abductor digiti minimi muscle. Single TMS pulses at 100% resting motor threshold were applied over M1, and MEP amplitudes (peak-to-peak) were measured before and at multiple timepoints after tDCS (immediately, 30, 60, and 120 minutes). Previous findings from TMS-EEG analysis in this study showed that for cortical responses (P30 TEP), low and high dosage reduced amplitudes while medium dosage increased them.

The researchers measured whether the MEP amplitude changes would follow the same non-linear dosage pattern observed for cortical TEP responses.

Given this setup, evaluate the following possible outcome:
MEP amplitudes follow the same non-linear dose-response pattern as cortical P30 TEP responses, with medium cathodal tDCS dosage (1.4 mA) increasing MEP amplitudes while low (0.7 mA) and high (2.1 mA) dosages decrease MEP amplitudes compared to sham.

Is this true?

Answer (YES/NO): NO